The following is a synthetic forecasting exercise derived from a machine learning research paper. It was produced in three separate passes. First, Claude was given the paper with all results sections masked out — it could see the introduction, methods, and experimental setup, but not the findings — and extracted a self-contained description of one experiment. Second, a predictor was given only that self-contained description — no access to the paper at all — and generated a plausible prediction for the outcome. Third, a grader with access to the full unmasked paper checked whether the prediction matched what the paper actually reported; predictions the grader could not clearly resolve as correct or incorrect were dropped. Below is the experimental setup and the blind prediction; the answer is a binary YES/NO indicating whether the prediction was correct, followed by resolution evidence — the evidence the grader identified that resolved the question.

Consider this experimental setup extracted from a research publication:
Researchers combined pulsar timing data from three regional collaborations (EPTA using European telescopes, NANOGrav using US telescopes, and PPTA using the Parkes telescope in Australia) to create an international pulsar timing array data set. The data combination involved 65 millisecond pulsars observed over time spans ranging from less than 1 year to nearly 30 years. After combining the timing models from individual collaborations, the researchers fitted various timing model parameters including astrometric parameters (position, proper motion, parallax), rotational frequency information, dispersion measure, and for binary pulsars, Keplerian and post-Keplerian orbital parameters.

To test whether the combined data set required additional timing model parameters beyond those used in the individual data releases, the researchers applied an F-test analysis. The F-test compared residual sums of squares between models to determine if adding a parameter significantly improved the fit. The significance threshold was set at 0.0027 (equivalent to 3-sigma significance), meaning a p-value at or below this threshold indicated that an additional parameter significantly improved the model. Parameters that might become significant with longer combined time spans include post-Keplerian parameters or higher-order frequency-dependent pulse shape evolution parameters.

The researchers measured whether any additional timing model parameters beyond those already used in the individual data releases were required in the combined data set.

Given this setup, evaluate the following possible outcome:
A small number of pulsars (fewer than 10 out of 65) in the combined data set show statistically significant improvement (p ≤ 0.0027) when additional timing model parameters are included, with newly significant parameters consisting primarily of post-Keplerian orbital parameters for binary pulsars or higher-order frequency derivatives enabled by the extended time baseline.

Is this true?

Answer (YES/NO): NO